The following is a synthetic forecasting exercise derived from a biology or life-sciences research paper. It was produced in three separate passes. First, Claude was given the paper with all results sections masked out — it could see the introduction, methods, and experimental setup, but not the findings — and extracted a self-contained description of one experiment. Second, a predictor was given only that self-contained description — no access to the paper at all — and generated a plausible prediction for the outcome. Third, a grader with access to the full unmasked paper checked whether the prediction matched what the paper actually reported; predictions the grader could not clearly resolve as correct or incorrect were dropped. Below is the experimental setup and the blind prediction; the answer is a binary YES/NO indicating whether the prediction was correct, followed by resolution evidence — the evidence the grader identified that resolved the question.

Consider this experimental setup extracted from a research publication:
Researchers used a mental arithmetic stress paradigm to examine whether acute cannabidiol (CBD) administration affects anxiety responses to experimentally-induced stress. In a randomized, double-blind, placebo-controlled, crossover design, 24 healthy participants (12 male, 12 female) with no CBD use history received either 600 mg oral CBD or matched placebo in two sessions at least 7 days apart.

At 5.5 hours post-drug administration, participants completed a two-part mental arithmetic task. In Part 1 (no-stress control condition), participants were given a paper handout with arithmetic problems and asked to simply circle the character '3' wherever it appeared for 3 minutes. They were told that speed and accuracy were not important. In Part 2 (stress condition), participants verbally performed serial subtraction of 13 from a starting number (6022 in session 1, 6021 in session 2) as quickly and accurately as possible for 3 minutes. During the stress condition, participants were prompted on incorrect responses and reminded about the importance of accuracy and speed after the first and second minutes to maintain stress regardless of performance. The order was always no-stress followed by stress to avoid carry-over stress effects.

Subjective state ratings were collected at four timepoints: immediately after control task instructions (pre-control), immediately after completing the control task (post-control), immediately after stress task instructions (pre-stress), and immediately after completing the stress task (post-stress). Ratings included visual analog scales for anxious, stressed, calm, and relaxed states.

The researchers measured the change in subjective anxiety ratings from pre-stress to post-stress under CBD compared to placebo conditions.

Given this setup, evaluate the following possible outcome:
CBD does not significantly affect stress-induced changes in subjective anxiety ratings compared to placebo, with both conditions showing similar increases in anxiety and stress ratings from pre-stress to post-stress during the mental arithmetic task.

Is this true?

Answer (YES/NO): YES